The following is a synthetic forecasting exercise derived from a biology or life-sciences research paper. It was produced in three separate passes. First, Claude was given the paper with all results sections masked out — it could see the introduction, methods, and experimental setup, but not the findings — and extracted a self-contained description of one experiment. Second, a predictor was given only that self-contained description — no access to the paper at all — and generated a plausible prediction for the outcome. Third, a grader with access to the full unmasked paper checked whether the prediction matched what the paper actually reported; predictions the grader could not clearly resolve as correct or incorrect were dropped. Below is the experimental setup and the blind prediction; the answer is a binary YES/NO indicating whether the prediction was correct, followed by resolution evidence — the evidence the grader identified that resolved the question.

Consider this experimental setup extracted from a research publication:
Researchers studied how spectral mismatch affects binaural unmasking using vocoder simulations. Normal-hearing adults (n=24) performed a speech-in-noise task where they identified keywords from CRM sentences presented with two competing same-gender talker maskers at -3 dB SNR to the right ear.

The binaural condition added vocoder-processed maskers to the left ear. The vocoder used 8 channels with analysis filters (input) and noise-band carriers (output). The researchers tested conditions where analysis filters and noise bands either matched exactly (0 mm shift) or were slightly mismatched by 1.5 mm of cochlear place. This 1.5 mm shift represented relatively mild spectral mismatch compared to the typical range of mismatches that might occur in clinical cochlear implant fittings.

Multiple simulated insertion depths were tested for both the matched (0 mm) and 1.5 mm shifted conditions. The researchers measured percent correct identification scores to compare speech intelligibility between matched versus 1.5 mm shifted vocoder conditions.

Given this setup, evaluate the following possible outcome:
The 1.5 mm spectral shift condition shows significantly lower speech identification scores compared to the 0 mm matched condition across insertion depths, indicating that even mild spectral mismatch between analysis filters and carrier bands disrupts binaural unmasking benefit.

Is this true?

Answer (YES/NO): YES